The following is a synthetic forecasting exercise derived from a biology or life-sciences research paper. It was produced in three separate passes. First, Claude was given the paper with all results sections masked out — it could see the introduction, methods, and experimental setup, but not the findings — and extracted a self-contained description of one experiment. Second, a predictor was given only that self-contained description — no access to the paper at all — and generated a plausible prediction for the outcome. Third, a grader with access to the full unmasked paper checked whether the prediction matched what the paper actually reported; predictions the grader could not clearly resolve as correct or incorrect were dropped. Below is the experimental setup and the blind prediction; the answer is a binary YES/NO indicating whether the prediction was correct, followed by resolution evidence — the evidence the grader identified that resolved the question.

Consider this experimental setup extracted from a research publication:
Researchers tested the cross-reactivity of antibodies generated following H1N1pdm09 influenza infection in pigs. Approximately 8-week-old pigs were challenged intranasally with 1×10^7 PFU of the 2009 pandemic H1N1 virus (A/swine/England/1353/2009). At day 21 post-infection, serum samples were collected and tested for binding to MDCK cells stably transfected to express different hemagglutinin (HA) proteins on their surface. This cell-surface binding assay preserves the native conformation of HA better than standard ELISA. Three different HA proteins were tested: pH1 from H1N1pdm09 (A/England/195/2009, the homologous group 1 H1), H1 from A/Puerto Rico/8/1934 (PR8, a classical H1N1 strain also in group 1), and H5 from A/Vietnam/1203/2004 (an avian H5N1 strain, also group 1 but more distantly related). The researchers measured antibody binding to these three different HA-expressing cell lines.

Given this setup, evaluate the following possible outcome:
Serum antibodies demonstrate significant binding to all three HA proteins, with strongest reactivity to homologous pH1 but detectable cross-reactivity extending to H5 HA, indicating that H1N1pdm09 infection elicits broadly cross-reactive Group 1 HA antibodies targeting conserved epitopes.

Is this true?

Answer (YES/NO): YES